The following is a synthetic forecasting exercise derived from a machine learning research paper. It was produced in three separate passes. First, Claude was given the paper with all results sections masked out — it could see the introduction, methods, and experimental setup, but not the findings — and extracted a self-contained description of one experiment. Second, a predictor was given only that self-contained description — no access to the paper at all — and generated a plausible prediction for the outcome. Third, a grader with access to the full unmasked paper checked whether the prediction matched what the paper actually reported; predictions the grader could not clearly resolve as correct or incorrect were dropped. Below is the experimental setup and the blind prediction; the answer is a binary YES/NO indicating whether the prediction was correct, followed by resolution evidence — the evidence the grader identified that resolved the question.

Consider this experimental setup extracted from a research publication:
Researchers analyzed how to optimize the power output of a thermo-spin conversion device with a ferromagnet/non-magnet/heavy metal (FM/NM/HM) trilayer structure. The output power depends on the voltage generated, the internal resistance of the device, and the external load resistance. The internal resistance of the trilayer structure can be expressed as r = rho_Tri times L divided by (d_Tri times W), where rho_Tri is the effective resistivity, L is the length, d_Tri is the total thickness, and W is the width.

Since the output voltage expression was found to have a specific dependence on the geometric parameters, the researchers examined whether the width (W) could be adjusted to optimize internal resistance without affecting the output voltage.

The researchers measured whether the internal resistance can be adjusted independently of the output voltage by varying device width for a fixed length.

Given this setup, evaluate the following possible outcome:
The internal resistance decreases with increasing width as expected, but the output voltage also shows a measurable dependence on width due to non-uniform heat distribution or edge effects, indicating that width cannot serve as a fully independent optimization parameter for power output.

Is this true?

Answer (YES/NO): NO